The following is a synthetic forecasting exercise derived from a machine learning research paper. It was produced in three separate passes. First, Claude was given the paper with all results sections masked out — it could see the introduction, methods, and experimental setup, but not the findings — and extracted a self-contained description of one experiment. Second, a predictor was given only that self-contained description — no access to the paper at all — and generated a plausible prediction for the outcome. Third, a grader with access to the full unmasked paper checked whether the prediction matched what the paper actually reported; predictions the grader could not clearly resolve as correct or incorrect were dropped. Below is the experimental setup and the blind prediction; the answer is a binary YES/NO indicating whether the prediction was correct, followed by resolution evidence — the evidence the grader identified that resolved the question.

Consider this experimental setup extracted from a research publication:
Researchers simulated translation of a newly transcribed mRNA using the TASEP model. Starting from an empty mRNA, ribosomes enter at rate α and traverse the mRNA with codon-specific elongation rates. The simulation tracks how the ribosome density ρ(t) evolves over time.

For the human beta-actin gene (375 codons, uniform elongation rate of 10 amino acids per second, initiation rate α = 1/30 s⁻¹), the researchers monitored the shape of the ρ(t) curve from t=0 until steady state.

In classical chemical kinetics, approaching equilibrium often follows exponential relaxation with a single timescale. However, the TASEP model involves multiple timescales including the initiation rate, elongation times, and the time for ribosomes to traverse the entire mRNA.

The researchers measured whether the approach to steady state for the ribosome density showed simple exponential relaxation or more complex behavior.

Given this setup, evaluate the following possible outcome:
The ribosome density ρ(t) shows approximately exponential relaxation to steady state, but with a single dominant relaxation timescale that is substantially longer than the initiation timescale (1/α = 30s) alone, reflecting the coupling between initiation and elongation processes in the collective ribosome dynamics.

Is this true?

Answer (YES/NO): NO